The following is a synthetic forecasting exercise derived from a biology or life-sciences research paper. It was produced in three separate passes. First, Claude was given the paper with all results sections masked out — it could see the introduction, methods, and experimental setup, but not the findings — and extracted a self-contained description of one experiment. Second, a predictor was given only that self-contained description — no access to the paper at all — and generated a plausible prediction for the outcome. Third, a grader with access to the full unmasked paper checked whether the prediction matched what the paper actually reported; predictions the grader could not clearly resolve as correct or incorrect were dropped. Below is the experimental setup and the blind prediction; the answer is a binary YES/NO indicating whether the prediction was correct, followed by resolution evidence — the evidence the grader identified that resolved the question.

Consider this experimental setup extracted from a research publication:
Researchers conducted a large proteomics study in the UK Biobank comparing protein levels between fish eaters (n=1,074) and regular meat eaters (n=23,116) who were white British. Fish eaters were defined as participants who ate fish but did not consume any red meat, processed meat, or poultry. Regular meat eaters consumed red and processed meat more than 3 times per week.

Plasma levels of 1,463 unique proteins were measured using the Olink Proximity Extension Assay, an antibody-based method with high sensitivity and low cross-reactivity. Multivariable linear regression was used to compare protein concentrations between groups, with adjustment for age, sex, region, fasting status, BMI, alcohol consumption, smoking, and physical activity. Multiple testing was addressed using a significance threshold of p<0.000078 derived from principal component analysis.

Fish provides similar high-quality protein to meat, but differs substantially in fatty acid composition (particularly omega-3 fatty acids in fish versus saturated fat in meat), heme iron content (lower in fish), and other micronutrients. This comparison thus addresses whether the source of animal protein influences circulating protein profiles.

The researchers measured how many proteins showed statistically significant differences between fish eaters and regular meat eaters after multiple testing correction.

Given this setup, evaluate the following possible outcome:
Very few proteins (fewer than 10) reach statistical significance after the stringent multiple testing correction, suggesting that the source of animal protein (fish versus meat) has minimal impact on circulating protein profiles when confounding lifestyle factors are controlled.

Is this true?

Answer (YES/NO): NO